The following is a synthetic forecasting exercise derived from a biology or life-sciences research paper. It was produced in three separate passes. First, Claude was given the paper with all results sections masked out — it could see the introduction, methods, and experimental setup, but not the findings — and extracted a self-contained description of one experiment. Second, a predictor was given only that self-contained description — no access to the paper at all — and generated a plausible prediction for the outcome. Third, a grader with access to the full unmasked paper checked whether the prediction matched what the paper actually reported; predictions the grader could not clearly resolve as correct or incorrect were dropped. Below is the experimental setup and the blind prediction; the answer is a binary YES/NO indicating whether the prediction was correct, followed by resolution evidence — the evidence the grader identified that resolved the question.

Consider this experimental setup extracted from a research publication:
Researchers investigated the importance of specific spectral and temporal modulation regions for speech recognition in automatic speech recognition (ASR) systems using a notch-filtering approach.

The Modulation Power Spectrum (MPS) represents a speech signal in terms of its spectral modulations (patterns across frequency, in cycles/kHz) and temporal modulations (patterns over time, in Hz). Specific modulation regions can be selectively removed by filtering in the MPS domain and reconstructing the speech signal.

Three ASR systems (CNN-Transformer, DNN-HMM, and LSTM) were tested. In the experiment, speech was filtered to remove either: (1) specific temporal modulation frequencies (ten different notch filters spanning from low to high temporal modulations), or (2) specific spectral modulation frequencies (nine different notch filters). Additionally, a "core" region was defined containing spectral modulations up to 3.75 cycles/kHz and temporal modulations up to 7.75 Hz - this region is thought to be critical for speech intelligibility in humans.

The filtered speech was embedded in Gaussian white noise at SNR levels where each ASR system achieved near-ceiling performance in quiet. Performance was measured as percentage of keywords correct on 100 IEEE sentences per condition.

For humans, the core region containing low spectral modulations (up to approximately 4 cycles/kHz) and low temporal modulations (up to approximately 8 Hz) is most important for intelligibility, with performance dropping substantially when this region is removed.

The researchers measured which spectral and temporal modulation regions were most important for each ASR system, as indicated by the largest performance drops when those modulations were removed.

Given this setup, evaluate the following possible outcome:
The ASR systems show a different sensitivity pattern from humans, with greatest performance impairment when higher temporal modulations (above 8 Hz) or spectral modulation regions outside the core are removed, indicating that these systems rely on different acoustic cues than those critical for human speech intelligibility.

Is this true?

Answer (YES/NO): NO